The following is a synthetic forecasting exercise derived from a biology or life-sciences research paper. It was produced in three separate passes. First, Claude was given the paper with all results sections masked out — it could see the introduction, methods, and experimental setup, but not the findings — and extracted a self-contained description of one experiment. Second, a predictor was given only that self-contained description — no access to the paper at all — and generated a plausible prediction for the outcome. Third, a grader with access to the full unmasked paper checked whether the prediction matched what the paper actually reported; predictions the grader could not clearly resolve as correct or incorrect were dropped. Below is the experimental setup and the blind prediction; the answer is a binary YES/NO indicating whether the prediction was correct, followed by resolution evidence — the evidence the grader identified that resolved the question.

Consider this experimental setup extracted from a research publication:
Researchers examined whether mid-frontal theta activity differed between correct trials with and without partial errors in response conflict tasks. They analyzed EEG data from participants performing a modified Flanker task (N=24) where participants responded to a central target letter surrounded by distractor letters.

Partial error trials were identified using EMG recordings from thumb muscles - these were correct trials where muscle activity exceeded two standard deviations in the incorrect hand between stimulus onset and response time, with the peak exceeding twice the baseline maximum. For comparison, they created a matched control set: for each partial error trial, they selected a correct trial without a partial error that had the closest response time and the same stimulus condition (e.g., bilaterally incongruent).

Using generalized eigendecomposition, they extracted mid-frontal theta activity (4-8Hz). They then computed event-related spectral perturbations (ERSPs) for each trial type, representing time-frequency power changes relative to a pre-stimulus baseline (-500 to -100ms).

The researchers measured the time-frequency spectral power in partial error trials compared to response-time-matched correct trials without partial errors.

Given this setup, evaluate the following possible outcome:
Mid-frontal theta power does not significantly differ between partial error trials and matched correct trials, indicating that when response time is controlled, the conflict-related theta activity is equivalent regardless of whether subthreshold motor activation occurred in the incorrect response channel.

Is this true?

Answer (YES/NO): NO